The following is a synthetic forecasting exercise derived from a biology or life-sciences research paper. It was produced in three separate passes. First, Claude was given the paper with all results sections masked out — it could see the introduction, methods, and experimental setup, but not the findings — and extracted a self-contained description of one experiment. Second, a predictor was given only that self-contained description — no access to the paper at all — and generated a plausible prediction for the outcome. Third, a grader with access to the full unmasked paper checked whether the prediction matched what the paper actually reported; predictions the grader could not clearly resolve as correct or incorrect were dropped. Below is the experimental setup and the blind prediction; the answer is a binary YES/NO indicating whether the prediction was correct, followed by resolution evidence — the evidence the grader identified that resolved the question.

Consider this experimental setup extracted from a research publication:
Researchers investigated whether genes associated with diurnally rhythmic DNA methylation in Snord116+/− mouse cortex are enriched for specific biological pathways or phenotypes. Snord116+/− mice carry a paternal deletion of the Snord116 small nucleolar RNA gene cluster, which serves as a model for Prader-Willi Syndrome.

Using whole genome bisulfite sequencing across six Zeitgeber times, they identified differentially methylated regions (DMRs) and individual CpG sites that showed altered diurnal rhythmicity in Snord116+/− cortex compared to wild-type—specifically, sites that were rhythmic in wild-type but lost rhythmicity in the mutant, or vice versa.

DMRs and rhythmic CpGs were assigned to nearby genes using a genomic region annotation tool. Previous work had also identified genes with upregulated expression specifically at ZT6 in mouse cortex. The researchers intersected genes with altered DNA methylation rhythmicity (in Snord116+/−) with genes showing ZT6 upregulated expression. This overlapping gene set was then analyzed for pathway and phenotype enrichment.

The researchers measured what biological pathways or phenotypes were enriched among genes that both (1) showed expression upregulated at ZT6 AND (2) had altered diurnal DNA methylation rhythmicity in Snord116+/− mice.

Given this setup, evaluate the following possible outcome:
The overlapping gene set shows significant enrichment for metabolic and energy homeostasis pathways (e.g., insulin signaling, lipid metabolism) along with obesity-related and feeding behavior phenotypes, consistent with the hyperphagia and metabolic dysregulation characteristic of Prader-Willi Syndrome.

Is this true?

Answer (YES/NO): YES